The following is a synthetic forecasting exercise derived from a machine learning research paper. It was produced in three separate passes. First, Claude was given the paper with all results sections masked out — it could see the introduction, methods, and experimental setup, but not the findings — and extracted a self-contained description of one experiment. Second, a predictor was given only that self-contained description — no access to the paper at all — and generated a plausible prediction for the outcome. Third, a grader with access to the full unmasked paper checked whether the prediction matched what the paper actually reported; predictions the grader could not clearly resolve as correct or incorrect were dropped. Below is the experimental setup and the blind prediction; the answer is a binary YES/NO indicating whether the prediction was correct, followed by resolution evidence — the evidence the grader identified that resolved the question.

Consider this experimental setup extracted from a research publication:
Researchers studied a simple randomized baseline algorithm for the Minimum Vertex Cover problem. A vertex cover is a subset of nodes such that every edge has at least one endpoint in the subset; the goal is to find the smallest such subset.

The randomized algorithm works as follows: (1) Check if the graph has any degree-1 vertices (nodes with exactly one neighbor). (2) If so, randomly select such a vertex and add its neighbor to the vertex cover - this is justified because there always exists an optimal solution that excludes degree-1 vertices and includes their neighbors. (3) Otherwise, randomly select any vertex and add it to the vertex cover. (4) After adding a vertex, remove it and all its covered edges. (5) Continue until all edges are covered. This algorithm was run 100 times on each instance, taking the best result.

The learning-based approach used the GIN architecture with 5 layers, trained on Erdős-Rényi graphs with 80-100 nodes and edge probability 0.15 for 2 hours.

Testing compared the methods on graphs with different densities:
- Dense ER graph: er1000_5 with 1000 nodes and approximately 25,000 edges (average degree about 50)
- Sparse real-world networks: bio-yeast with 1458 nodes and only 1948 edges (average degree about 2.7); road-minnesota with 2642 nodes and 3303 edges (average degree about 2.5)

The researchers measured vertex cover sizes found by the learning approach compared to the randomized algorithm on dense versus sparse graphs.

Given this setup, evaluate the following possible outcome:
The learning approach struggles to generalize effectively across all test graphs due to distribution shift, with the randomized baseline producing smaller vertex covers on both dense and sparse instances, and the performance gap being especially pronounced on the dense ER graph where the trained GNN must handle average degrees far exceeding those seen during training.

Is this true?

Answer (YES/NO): NO